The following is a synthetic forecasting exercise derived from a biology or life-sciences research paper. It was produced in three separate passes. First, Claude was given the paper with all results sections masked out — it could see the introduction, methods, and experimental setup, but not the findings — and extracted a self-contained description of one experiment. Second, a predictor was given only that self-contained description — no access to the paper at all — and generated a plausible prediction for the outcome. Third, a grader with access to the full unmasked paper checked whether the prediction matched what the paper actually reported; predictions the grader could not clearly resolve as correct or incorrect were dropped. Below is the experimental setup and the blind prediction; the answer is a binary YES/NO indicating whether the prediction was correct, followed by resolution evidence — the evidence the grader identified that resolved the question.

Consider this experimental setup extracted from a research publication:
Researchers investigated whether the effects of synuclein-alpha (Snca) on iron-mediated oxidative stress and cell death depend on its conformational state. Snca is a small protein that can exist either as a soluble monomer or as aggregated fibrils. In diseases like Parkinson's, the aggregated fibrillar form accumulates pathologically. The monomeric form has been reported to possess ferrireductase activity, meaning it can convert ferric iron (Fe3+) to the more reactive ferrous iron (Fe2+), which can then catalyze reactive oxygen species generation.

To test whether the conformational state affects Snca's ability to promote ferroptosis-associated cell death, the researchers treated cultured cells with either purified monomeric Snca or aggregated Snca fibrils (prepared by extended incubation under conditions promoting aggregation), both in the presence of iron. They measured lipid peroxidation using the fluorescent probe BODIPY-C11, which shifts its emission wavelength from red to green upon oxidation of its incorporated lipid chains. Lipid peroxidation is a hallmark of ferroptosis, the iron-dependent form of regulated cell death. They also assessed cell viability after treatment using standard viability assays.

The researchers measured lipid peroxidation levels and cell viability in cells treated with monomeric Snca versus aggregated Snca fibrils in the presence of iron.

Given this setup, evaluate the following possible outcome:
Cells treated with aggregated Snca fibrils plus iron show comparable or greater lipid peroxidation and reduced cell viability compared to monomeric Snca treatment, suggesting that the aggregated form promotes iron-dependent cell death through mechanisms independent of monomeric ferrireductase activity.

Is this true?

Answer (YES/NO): NO